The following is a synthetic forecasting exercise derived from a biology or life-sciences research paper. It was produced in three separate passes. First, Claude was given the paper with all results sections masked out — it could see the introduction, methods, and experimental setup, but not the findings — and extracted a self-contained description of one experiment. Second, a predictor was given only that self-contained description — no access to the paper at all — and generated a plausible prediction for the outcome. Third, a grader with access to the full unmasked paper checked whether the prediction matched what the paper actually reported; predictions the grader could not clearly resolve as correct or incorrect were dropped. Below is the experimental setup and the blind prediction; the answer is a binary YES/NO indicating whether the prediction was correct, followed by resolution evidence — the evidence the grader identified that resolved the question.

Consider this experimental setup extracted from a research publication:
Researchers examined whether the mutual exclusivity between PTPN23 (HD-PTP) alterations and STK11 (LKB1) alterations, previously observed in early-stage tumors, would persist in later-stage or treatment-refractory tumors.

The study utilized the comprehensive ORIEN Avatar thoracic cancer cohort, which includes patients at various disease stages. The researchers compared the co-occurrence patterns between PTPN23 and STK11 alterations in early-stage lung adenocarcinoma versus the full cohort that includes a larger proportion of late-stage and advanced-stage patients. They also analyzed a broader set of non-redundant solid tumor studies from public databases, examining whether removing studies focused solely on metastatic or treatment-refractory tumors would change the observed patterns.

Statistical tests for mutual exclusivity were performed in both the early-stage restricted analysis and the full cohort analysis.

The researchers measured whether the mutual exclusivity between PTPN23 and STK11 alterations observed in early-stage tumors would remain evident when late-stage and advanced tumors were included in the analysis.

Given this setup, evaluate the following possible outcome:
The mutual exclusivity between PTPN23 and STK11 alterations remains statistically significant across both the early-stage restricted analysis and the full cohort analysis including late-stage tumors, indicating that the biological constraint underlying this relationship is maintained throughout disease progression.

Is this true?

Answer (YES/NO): NO